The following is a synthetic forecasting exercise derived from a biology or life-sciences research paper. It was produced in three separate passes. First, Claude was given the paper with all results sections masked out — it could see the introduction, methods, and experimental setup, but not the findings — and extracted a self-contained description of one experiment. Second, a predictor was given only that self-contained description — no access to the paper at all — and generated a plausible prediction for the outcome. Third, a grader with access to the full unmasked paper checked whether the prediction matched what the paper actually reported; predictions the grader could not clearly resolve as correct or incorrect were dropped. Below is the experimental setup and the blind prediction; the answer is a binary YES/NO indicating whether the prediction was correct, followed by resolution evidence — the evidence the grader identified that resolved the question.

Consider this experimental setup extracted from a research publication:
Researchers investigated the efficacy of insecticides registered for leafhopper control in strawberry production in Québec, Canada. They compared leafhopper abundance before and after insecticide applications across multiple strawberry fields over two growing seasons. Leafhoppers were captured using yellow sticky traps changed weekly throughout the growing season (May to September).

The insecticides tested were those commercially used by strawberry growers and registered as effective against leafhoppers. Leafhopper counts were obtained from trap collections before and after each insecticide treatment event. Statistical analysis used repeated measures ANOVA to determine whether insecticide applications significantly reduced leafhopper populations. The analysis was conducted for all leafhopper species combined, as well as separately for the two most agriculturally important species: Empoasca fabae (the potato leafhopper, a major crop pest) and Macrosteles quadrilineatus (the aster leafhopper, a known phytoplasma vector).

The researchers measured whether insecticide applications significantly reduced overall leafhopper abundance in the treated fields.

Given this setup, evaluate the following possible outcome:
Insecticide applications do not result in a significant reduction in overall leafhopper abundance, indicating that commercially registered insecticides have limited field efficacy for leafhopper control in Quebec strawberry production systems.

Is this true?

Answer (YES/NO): YES